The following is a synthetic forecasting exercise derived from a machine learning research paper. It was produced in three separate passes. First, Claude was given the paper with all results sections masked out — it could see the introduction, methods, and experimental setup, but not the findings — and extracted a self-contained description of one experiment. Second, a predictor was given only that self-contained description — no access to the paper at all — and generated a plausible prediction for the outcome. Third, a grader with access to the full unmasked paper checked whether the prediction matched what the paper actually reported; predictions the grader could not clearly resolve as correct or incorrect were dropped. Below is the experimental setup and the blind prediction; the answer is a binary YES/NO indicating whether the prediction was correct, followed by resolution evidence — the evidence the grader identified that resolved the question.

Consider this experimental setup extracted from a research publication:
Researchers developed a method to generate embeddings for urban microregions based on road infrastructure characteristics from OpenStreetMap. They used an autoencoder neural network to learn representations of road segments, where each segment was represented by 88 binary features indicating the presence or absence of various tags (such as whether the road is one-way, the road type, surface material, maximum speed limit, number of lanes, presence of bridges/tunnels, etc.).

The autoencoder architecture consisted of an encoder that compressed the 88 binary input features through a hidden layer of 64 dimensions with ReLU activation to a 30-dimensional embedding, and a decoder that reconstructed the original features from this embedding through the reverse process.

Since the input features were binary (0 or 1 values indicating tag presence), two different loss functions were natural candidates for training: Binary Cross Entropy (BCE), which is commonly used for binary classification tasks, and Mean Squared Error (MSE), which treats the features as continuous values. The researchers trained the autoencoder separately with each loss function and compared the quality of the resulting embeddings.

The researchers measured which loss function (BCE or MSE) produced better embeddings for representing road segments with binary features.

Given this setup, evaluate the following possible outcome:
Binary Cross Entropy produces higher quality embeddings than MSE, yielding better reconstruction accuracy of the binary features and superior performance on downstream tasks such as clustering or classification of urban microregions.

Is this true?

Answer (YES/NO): NO